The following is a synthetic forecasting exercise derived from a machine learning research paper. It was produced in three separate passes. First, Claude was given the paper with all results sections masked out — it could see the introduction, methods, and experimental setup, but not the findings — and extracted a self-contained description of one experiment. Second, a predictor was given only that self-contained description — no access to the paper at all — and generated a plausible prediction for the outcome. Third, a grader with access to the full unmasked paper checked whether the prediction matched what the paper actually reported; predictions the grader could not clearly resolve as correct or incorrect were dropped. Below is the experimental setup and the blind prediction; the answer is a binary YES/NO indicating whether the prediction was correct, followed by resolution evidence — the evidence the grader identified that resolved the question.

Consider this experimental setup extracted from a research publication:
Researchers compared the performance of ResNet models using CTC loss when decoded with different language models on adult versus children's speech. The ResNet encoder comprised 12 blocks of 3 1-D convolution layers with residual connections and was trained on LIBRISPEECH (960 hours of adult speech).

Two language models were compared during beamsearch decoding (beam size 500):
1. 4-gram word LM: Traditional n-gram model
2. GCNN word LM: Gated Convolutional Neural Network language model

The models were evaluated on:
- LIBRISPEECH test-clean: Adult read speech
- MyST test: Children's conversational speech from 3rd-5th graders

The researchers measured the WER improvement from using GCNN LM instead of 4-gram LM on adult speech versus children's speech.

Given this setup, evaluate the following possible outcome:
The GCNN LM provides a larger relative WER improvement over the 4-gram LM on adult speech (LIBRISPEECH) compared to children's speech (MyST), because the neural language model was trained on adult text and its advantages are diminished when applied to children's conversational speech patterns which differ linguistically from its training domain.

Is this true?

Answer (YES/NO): YES